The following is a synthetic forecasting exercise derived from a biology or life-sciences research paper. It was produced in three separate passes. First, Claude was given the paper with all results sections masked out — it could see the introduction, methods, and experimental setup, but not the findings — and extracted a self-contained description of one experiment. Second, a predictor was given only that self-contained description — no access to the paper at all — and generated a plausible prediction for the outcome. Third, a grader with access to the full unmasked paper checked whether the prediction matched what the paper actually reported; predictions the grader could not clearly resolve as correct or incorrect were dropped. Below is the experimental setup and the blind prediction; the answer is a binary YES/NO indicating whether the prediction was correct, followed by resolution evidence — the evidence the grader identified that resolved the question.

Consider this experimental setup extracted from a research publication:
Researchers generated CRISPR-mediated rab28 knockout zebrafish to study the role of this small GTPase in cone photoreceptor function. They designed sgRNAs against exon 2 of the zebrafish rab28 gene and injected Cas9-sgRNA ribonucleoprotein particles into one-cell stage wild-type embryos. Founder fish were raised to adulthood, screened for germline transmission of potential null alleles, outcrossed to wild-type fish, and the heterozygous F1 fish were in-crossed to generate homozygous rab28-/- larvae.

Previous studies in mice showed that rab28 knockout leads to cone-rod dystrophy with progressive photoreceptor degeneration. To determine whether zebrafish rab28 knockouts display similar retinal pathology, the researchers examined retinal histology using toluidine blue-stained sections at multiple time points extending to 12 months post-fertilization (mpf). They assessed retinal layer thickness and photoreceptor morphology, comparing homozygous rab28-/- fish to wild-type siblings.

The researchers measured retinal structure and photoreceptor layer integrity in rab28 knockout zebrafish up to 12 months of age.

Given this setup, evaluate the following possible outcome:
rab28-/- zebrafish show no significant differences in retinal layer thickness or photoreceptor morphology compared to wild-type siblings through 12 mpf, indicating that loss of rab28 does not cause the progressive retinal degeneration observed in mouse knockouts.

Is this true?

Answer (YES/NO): YES